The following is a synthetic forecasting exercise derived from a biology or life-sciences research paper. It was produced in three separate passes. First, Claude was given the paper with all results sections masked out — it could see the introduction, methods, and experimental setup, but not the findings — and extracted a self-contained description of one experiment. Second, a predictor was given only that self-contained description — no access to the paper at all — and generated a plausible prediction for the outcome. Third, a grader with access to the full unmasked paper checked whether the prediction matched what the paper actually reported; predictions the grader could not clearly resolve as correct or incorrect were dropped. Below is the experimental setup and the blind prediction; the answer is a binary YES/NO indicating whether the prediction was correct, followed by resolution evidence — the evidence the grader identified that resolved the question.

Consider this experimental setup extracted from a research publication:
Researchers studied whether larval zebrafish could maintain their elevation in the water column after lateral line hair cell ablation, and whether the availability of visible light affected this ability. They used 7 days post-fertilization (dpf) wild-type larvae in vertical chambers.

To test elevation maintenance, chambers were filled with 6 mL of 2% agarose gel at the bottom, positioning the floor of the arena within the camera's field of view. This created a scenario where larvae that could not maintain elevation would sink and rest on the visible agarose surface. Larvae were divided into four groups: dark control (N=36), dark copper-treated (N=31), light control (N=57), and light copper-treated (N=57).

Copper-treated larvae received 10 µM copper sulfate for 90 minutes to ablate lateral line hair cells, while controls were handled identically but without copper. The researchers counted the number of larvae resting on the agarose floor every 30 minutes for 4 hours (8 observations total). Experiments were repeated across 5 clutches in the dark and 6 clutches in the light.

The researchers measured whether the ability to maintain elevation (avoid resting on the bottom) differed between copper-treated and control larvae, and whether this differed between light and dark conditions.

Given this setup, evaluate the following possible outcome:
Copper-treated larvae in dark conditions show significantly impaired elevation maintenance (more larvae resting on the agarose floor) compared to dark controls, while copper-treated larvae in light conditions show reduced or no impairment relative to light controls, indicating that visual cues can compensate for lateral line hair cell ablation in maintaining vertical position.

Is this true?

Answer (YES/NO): NO